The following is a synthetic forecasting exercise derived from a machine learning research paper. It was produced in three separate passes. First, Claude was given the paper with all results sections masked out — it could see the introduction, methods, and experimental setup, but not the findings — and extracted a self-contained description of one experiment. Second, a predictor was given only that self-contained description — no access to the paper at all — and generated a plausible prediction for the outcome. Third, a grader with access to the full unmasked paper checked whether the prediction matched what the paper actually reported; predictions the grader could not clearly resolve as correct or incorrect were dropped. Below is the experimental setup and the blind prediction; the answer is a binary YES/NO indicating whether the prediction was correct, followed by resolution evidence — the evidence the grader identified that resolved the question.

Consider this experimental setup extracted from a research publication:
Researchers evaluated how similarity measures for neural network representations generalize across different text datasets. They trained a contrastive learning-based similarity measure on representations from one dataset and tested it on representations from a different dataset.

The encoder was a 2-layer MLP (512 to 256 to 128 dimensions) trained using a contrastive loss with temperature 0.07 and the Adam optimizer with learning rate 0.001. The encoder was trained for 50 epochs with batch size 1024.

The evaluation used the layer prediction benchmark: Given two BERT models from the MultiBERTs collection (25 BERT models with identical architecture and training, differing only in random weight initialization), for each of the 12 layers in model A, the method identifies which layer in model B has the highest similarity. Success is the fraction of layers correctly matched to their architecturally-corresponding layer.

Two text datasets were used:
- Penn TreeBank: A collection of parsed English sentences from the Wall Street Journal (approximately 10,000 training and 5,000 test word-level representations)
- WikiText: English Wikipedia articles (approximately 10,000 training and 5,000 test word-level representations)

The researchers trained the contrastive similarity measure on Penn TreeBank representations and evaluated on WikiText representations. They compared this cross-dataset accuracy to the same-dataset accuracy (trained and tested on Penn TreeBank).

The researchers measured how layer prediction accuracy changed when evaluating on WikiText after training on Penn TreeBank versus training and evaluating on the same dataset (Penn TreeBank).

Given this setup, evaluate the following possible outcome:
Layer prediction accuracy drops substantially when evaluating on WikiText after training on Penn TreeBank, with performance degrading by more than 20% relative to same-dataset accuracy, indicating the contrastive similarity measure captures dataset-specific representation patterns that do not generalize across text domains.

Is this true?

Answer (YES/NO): NO